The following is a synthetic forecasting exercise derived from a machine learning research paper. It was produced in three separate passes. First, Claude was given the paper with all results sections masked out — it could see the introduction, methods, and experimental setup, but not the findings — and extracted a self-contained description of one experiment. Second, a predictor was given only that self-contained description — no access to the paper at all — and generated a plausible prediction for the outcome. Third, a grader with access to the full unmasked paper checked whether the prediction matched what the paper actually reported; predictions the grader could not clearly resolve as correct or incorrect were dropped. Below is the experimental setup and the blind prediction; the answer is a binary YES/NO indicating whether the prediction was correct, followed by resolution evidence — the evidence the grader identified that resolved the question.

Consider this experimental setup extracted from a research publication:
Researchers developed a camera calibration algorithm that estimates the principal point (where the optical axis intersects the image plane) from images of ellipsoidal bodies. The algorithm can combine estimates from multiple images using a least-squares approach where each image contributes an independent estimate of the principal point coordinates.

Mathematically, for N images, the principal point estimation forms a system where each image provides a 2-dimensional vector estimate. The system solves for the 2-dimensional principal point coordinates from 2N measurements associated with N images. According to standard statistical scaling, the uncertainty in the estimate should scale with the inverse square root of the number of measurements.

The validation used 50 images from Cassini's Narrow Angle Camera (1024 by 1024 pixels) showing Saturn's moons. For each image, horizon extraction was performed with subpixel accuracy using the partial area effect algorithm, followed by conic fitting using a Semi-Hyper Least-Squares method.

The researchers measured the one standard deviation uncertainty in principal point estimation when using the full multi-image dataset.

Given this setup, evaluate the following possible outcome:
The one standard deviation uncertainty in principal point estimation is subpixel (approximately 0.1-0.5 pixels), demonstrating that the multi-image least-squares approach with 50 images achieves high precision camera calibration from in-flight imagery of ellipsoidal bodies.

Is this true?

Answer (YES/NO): NO